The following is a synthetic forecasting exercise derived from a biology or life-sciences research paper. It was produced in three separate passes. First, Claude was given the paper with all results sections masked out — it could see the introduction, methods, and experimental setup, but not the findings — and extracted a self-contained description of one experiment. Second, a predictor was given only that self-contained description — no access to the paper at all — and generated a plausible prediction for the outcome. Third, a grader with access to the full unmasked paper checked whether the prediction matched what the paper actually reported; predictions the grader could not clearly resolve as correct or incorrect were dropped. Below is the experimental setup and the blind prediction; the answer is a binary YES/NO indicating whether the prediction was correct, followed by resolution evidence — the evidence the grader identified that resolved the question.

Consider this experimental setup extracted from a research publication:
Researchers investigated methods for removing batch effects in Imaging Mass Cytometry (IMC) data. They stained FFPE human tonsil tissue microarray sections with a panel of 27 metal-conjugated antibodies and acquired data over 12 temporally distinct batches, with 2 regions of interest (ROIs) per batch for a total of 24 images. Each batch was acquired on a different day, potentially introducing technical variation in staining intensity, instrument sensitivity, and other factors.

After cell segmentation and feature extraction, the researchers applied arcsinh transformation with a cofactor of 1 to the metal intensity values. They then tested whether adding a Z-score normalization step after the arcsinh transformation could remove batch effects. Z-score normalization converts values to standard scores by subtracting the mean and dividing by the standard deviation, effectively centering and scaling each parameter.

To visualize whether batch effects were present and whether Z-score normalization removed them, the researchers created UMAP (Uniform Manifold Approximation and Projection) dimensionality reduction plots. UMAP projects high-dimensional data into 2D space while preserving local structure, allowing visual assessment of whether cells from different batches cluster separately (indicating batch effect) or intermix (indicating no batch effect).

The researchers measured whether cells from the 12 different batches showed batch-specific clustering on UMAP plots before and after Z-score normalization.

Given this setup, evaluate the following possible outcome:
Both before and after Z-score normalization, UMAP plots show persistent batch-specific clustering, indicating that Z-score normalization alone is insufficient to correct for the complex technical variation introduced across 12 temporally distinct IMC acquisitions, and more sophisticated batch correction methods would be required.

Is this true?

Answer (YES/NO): NO